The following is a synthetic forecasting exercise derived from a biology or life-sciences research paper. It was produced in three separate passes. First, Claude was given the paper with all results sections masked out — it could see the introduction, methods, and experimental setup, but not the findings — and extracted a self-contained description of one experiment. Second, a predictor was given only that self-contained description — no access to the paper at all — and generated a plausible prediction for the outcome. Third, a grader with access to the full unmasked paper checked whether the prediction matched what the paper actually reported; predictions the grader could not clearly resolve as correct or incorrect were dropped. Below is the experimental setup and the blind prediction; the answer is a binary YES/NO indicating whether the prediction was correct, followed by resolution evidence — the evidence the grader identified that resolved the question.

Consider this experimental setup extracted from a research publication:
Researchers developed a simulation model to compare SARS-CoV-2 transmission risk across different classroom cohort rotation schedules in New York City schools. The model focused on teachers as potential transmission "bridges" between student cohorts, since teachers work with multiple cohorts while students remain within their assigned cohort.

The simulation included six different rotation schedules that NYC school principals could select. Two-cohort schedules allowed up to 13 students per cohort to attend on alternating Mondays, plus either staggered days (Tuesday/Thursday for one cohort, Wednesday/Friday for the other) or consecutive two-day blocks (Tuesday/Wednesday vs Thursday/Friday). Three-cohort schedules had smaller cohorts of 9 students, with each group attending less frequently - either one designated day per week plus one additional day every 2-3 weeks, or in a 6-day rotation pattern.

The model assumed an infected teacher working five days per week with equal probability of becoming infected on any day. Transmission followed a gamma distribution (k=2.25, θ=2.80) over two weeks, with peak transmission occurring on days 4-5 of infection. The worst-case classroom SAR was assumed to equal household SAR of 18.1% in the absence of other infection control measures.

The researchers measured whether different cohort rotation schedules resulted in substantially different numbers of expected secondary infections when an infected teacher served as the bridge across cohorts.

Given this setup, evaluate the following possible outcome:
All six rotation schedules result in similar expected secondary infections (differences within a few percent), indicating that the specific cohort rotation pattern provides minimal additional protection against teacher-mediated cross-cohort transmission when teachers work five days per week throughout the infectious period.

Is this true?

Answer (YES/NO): NO